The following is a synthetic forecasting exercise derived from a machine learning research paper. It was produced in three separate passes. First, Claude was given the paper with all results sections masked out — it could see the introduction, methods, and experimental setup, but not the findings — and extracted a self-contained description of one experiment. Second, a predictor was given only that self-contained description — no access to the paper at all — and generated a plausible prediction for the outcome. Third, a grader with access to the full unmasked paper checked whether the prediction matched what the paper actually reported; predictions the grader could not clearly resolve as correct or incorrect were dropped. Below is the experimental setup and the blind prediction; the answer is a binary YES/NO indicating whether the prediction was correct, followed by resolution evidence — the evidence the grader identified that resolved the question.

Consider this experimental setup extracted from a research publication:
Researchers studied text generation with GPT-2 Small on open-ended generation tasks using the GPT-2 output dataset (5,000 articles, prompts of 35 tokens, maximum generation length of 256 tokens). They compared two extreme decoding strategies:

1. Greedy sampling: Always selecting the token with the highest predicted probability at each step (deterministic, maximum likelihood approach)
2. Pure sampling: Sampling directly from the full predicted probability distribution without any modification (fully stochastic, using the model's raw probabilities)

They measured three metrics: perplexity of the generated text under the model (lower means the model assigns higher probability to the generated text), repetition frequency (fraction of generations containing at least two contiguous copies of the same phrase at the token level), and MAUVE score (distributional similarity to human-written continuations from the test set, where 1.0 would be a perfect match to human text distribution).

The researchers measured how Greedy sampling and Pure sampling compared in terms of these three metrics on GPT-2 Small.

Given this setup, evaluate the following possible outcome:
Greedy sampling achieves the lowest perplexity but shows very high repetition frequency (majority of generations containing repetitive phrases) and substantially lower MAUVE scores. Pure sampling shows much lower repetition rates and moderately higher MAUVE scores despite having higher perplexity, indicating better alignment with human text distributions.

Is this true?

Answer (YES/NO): NO